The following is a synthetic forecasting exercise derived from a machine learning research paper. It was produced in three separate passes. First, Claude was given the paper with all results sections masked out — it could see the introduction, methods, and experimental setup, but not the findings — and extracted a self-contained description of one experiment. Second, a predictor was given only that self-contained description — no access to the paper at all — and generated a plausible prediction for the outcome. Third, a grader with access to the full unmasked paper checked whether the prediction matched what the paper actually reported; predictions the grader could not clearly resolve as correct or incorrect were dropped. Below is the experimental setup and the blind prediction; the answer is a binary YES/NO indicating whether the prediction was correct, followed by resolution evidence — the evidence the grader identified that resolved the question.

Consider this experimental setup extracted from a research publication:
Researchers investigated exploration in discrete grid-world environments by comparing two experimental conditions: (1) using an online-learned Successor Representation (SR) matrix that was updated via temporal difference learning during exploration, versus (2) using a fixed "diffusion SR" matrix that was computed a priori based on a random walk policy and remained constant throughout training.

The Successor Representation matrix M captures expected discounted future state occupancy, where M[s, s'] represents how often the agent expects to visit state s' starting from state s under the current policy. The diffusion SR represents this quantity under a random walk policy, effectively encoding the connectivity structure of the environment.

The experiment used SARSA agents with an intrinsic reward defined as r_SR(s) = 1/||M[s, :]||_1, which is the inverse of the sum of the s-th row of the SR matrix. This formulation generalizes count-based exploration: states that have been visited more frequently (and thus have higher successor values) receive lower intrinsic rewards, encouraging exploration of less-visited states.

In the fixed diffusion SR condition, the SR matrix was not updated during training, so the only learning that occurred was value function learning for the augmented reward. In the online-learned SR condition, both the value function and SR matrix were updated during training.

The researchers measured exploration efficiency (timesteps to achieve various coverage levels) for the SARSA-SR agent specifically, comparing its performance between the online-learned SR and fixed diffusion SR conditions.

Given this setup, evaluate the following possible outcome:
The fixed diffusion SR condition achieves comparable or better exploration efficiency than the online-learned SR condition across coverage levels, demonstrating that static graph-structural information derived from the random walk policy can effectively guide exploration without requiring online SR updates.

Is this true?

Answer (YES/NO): NO